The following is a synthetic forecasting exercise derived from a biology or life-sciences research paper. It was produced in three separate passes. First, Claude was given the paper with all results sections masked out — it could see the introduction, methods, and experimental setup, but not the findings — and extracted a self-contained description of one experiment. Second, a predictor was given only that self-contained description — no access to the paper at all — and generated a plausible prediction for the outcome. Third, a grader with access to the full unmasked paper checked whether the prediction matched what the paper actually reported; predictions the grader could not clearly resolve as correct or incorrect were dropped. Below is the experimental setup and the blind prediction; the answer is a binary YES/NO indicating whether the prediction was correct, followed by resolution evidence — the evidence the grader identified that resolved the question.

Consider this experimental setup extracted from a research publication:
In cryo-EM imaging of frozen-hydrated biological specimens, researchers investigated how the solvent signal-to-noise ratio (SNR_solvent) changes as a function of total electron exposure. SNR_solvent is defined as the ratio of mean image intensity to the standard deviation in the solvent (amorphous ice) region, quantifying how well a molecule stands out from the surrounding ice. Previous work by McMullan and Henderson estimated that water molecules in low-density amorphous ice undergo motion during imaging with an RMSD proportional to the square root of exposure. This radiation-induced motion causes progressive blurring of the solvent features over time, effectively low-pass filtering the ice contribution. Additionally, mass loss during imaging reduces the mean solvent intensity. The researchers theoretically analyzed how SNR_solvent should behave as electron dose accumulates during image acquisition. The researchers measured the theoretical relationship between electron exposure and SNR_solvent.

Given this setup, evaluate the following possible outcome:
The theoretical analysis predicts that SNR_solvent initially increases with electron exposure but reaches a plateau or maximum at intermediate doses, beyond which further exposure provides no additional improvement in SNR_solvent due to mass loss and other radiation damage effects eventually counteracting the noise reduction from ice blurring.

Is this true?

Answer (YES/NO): NO